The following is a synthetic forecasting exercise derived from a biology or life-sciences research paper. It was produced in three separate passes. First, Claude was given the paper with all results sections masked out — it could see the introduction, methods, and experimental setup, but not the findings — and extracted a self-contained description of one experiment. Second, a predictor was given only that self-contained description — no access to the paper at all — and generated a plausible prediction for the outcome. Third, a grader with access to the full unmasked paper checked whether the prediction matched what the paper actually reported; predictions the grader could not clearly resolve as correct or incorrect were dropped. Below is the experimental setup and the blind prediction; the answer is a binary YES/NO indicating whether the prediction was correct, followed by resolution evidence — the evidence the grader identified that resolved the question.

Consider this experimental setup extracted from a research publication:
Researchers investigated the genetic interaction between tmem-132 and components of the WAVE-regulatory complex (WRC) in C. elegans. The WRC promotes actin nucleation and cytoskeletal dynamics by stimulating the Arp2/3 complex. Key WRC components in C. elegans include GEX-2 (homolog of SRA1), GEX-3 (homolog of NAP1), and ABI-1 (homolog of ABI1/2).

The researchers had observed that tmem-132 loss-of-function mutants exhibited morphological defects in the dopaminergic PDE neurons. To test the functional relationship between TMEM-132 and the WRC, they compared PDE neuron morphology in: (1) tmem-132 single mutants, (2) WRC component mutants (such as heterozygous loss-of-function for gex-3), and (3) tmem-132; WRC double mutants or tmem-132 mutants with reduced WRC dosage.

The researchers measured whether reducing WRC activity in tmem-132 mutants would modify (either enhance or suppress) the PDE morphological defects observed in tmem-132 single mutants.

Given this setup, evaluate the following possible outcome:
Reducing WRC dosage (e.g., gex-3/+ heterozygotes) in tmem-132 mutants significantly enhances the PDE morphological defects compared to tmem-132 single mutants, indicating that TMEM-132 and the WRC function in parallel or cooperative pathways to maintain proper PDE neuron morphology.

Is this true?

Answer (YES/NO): NO